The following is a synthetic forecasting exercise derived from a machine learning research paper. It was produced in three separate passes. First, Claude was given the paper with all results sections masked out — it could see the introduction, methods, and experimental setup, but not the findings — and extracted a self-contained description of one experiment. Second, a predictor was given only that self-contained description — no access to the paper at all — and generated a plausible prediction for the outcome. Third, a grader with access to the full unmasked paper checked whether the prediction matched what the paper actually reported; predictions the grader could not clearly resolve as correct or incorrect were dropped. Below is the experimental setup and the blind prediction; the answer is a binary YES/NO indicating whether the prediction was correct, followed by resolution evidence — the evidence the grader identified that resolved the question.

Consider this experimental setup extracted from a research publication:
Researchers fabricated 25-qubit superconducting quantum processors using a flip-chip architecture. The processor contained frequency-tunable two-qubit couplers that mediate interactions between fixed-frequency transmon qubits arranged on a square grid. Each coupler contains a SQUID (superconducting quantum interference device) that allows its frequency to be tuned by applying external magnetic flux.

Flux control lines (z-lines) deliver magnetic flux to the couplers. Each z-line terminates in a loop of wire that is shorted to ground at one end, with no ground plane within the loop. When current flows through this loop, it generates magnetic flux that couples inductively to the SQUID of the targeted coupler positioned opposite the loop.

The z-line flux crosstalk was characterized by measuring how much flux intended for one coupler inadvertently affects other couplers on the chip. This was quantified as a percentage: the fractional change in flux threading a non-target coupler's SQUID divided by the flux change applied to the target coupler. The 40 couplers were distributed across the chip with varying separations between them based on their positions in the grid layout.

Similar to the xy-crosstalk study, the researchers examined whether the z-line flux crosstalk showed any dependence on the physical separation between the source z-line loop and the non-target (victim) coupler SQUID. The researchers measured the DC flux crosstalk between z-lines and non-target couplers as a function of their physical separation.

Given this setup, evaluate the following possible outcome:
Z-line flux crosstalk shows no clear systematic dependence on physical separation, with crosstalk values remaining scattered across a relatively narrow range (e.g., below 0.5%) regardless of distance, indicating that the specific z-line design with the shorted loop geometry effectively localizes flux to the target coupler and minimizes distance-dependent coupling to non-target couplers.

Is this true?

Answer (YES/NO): NO